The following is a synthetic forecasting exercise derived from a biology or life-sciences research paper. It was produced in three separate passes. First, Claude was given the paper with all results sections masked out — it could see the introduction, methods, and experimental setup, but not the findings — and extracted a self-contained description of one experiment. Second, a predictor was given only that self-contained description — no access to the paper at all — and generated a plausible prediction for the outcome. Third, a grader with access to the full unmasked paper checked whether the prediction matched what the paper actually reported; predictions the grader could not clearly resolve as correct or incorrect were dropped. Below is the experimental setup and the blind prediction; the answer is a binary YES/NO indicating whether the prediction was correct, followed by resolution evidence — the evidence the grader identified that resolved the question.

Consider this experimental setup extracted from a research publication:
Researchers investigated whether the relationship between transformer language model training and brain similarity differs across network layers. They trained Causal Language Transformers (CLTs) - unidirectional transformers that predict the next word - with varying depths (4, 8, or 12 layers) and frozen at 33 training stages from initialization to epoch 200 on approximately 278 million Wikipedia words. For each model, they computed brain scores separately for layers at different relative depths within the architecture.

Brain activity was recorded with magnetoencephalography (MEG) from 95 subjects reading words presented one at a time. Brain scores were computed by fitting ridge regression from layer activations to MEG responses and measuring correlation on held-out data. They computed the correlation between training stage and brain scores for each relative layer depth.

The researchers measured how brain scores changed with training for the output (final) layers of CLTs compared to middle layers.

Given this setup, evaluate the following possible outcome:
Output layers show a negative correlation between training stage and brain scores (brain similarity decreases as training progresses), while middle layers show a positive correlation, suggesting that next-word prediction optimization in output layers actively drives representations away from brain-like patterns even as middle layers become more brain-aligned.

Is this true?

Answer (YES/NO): YES